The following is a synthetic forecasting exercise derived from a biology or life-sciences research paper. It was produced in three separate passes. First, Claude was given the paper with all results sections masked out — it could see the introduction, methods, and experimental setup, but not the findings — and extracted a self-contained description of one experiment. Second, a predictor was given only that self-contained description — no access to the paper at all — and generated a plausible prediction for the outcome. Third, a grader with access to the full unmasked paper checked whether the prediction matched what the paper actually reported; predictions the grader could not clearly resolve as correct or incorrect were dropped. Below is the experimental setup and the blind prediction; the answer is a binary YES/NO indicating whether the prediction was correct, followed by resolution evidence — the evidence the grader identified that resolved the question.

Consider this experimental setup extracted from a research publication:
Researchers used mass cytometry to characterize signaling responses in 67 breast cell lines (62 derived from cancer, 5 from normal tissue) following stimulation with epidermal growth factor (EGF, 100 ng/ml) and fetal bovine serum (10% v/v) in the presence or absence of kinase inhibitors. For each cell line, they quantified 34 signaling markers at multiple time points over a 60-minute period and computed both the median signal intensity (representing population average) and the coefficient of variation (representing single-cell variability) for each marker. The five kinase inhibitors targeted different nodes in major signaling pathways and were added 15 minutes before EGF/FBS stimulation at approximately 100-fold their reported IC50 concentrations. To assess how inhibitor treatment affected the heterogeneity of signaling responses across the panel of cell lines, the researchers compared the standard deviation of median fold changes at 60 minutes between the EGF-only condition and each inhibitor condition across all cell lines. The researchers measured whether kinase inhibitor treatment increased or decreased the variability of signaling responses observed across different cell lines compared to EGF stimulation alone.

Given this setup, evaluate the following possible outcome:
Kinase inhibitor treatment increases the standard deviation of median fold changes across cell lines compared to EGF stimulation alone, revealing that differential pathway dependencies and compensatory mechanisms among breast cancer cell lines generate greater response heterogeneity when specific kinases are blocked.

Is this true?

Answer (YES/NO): YES